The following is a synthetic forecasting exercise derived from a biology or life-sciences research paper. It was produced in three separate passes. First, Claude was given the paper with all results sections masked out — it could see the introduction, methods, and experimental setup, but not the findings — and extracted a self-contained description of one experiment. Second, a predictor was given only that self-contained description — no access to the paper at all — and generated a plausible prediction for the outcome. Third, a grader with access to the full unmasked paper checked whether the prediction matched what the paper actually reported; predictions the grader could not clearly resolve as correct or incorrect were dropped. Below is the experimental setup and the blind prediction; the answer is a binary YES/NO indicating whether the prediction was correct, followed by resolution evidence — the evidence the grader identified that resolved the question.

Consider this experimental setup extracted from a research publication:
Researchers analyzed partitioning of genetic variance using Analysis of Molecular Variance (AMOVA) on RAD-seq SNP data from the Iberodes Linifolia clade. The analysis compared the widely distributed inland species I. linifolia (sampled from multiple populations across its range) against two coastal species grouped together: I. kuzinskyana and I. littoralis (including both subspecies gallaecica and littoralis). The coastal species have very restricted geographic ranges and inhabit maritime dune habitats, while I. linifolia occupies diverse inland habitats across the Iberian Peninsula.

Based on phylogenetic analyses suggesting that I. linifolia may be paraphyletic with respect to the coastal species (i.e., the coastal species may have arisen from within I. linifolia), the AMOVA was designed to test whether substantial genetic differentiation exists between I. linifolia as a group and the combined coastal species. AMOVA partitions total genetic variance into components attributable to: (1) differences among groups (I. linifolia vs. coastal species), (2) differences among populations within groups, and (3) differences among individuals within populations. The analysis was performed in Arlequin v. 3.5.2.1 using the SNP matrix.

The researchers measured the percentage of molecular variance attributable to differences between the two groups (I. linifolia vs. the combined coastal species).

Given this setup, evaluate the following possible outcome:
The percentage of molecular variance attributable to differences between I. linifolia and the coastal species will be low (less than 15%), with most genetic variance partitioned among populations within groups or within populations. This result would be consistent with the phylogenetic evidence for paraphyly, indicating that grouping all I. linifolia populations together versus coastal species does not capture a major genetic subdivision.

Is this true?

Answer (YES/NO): NO